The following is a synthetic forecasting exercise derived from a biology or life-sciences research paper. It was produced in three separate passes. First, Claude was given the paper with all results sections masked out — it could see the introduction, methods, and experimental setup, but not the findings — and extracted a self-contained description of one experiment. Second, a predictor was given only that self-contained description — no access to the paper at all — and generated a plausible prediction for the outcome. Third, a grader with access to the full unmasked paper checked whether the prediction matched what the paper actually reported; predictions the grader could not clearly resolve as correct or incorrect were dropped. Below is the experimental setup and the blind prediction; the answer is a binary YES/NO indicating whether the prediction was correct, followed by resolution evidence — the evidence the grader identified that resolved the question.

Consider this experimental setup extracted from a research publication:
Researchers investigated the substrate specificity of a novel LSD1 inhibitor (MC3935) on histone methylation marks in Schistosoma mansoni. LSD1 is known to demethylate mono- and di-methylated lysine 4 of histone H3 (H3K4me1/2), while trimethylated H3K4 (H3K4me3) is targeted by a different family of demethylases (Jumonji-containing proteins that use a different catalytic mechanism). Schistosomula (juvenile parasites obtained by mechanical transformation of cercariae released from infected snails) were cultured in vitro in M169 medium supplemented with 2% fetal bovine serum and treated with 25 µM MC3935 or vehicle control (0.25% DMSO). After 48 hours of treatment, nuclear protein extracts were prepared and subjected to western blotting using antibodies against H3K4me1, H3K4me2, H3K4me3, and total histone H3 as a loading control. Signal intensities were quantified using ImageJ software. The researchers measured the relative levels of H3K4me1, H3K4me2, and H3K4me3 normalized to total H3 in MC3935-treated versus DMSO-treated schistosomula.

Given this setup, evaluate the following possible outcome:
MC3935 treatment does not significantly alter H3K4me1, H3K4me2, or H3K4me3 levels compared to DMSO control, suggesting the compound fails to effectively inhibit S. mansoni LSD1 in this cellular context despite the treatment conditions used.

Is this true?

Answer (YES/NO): NO